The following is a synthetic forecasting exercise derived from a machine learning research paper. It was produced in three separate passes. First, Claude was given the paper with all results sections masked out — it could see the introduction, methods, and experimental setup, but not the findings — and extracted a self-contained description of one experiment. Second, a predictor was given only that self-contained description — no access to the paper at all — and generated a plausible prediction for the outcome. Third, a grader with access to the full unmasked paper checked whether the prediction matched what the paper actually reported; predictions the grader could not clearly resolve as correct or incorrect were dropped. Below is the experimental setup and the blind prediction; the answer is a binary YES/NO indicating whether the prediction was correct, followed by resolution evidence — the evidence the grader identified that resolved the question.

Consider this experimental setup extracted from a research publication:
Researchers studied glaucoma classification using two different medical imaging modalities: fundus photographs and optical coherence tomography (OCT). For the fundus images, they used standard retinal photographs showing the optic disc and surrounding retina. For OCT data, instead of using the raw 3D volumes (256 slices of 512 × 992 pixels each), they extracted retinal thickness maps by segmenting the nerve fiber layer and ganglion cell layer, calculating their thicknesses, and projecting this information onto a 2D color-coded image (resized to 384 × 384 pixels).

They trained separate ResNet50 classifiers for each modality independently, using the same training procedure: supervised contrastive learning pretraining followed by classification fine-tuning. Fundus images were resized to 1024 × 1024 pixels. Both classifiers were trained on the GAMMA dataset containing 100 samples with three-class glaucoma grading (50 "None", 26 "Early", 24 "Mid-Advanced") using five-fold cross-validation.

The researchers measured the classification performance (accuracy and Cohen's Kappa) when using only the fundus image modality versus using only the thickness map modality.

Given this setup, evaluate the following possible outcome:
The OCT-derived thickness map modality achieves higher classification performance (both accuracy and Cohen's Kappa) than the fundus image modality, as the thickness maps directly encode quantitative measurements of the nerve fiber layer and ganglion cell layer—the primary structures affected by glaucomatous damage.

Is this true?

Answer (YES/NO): NO